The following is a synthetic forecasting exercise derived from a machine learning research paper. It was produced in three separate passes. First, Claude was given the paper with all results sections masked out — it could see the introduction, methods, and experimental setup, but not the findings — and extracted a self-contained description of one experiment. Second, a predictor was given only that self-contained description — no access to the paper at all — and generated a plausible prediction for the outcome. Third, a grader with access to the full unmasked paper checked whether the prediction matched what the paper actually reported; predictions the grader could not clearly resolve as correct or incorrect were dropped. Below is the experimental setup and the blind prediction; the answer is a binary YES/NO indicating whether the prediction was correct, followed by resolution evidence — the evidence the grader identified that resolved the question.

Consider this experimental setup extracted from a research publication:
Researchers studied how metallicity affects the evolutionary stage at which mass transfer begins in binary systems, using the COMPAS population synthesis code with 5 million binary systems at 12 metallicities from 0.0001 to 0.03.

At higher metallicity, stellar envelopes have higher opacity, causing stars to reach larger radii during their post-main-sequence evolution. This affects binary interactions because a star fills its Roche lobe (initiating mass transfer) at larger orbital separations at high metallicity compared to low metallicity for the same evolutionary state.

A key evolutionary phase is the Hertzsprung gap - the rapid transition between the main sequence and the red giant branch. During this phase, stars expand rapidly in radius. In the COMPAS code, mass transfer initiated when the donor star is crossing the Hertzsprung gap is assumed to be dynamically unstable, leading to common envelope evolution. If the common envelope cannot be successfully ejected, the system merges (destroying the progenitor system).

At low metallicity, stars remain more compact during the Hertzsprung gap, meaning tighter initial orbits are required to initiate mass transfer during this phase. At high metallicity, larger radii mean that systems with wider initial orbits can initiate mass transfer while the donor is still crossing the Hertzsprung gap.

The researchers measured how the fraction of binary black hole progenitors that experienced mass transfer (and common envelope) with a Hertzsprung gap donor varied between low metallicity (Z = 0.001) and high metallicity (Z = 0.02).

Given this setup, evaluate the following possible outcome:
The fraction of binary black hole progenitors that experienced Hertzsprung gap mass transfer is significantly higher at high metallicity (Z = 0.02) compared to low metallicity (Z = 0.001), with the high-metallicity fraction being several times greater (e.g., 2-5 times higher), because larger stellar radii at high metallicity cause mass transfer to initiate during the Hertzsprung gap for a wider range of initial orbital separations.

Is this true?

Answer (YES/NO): NO